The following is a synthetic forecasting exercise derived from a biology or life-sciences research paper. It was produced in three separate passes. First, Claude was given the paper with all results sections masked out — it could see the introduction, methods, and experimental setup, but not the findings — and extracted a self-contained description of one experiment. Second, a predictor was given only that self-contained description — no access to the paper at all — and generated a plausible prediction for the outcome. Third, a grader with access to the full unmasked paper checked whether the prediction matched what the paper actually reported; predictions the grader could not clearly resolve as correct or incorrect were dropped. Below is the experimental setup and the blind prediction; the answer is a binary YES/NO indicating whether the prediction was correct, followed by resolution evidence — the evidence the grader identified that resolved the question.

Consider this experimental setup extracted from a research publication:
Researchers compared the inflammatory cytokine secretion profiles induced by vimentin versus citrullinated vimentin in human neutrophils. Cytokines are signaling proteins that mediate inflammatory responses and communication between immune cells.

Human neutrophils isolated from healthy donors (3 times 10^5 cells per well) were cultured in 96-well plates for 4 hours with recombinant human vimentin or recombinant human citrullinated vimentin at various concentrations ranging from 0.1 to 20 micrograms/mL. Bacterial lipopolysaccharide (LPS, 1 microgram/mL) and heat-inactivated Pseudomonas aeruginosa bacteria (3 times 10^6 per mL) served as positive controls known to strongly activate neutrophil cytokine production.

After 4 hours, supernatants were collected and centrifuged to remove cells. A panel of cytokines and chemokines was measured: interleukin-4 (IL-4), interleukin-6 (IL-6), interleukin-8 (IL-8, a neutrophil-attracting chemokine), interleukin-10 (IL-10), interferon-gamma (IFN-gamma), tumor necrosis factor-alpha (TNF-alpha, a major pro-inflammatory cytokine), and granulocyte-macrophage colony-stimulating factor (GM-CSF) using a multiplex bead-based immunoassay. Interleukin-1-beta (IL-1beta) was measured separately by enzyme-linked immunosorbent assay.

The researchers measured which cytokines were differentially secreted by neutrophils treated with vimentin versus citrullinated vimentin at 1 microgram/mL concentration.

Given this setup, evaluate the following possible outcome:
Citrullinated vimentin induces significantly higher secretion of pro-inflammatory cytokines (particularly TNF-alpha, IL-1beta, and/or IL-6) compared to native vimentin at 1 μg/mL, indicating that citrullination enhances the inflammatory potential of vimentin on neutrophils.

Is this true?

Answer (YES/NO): YES